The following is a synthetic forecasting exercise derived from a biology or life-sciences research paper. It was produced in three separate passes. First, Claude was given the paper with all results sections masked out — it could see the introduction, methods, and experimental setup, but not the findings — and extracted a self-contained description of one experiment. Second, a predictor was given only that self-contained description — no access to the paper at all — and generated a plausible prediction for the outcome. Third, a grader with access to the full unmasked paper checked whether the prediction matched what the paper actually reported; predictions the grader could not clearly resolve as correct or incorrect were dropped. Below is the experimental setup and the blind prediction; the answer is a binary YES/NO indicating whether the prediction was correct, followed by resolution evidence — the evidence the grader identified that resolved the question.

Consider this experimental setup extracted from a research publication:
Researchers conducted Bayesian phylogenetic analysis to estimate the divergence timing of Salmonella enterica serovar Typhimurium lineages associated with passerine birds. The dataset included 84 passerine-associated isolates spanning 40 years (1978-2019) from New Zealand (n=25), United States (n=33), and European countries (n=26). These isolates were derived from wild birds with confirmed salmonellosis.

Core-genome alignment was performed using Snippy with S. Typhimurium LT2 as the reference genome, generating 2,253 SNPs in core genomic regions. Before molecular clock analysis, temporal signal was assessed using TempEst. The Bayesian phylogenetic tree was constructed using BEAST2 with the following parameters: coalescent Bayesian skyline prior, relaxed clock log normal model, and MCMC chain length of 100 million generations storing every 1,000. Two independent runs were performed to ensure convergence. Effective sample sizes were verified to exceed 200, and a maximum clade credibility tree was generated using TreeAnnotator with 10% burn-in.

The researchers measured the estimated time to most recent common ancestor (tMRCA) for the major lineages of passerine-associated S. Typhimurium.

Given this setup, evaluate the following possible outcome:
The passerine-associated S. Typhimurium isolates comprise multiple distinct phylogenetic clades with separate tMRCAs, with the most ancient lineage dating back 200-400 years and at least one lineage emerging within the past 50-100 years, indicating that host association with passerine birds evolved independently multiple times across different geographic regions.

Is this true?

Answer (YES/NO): NO